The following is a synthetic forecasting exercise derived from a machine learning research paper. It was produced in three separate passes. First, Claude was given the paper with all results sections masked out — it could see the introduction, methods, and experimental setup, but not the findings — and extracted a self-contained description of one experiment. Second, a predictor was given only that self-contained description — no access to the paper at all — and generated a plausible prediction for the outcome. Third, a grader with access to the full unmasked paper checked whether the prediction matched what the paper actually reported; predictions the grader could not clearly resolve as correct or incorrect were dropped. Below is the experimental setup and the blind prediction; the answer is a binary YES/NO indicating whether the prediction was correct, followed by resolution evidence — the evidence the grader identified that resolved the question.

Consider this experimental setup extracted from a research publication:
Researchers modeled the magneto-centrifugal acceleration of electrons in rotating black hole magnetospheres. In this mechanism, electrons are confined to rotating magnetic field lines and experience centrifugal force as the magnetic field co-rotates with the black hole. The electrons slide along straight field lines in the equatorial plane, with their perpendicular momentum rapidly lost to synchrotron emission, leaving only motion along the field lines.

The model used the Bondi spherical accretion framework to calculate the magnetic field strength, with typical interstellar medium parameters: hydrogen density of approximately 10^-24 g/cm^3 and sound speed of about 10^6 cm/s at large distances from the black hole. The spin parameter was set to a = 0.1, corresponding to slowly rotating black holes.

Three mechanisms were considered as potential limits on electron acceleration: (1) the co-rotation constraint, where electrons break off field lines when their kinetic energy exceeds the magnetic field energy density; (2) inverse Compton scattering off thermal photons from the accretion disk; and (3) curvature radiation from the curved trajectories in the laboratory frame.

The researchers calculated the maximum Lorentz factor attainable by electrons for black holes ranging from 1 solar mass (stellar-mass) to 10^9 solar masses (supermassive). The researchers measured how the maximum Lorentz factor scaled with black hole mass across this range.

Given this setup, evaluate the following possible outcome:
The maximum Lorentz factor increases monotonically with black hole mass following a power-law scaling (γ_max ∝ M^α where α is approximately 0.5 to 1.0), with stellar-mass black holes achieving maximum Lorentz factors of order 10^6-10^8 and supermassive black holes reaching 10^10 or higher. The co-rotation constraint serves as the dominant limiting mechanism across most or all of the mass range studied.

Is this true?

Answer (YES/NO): NO